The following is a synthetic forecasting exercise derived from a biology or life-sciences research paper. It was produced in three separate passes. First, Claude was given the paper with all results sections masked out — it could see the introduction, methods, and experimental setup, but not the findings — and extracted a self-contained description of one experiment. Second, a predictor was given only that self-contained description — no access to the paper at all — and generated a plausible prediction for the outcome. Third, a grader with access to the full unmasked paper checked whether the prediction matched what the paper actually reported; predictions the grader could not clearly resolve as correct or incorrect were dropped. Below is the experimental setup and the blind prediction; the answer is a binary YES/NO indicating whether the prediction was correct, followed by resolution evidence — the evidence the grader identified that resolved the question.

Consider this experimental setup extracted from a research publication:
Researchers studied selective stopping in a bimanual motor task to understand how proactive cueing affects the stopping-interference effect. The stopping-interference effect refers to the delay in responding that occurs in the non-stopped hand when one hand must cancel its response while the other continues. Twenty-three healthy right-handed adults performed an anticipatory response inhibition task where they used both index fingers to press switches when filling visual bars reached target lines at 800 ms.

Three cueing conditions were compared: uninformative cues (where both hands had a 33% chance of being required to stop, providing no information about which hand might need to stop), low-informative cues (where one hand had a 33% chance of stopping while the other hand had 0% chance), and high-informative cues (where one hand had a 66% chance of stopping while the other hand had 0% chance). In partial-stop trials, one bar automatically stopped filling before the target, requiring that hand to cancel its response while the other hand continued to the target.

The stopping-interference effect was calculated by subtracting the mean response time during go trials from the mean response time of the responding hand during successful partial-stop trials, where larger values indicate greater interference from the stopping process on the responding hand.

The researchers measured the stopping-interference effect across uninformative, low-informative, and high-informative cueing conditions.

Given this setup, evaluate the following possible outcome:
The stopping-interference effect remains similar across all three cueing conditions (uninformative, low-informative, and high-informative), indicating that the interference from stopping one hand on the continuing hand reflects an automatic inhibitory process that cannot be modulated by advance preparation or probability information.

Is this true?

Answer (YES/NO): NO